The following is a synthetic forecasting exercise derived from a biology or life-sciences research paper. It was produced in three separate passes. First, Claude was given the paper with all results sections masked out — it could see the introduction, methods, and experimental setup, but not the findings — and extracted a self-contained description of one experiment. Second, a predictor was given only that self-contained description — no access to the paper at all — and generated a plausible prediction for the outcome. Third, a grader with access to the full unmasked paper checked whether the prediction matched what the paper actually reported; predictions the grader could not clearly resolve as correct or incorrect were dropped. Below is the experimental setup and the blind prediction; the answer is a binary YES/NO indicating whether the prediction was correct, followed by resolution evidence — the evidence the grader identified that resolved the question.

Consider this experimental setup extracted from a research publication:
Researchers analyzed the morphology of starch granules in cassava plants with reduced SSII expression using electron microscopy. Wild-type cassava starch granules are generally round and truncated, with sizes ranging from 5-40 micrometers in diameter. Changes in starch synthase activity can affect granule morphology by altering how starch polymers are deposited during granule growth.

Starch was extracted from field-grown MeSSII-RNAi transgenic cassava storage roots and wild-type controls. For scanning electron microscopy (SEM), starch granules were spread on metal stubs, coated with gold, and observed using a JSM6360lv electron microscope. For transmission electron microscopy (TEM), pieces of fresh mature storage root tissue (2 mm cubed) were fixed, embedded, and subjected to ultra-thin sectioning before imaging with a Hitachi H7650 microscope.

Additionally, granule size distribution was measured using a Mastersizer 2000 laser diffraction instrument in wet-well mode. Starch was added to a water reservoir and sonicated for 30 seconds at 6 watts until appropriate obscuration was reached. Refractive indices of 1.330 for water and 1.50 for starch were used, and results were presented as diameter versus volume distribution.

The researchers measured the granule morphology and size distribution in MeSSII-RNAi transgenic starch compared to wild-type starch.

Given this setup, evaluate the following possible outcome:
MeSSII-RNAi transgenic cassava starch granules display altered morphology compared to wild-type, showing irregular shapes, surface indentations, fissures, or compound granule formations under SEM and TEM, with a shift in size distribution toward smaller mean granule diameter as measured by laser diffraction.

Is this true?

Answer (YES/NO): NO